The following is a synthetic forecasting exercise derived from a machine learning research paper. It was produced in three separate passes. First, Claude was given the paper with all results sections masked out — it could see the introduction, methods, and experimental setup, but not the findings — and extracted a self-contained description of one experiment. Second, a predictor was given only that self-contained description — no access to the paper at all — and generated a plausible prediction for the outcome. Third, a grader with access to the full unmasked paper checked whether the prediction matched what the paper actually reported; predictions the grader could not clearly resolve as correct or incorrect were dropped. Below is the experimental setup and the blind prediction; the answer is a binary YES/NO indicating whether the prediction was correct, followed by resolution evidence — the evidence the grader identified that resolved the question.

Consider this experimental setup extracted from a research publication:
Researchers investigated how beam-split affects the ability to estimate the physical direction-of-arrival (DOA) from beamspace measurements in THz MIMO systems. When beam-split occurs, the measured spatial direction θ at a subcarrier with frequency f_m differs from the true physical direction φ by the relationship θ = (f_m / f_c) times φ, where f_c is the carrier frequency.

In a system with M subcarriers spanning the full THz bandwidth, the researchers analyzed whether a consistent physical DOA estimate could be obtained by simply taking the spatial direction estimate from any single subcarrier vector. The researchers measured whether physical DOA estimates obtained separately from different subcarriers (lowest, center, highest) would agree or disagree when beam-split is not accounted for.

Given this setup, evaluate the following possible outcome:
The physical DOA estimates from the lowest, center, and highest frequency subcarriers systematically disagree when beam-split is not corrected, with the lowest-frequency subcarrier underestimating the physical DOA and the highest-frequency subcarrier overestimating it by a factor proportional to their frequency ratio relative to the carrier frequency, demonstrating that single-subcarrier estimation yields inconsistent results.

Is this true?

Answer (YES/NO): YES